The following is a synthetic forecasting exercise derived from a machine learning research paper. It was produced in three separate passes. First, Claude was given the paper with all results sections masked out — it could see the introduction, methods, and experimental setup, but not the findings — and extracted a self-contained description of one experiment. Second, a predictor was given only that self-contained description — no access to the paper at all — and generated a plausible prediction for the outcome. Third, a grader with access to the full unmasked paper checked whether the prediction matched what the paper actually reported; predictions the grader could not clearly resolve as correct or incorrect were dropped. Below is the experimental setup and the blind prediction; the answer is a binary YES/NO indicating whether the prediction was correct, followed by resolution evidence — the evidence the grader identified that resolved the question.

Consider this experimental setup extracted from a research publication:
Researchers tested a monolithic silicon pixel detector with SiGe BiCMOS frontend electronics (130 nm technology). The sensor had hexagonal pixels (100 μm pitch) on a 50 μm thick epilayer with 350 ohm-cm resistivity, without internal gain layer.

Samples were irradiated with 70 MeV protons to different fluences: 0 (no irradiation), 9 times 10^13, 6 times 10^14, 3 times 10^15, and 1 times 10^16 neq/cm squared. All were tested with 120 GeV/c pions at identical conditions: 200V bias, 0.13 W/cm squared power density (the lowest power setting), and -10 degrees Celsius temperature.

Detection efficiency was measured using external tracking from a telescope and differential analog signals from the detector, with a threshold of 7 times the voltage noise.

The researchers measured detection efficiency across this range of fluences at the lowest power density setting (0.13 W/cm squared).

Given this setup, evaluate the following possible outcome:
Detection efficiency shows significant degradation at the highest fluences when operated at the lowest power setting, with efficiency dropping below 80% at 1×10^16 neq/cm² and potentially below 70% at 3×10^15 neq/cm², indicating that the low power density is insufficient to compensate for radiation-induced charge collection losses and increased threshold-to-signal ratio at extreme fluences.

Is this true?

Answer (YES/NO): NO